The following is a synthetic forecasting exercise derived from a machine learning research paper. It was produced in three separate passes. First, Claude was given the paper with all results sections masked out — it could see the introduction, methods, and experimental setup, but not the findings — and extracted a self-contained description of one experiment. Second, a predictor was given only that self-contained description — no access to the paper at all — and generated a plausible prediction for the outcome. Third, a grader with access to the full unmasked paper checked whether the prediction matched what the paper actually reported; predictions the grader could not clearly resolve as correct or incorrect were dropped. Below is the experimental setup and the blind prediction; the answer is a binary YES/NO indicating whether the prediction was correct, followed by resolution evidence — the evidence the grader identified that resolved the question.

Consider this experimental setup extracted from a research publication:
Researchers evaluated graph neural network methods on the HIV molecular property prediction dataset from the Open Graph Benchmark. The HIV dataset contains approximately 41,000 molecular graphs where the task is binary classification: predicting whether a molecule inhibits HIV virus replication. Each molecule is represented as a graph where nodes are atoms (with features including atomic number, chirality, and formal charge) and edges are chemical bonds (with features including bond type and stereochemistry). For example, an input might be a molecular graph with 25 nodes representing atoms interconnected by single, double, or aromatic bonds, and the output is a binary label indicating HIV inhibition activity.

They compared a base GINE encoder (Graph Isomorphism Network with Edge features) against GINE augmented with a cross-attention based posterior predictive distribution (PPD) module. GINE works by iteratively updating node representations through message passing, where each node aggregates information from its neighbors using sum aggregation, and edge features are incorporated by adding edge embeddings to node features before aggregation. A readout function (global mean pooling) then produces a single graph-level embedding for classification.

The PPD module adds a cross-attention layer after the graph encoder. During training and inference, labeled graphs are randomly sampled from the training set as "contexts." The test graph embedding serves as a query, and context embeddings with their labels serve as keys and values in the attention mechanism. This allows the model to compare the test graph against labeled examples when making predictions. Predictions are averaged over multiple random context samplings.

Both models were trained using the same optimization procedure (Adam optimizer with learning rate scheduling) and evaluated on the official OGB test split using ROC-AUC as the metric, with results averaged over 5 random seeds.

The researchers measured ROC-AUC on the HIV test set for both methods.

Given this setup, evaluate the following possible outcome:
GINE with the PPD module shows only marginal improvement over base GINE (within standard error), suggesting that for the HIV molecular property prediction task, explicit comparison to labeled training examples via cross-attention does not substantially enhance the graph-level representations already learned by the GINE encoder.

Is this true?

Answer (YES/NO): NO